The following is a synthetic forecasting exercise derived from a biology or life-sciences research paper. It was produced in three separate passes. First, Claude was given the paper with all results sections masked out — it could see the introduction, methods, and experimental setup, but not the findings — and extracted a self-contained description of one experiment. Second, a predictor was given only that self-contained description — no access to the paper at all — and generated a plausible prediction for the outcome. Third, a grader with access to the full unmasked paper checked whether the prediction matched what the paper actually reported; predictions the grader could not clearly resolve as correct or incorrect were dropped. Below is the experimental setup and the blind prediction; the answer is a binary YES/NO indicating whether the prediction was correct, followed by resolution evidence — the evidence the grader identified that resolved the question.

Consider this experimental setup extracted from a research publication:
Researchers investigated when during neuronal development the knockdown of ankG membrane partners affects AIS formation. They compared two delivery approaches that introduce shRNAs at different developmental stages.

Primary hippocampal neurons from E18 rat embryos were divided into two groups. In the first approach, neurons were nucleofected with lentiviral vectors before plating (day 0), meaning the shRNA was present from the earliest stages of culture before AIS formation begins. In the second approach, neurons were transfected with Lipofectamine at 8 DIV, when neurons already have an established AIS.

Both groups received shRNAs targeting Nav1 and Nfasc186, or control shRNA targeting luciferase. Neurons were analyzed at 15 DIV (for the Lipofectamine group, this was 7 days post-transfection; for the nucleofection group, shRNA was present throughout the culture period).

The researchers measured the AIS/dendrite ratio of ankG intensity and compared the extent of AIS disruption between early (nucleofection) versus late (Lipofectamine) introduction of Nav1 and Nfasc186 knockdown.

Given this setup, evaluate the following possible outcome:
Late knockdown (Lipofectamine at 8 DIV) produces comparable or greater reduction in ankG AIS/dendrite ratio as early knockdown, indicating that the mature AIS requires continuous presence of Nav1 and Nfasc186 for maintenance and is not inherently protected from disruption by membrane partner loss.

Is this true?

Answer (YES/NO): YES